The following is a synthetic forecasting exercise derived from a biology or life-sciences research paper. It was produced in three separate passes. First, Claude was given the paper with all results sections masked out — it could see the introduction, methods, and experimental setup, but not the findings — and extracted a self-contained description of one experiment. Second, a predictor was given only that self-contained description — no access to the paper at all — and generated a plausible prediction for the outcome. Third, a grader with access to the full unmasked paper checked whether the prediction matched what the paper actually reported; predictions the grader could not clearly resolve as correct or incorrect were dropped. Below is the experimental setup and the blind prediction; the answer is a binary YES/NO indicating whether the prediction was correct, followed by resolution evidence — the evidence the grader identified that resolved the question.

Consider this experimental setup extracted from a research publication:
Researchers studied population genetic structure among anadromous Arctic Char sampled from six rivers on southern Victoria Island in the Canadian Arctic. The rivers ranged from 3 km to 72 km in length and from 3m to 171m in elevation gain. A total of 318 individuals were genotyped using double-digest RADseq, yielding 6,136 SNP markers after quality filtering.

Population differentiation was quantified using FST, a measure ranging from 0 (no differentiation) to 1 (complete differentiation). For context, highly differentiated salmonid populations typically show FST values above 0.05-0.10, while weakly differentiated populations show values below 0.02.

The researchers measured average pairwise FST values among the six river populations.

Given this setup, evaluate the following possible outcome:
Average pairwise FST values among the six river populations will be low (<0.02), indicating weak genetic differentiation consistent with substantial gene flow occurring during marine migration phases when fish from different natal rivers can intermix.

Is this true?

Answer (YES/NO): YES